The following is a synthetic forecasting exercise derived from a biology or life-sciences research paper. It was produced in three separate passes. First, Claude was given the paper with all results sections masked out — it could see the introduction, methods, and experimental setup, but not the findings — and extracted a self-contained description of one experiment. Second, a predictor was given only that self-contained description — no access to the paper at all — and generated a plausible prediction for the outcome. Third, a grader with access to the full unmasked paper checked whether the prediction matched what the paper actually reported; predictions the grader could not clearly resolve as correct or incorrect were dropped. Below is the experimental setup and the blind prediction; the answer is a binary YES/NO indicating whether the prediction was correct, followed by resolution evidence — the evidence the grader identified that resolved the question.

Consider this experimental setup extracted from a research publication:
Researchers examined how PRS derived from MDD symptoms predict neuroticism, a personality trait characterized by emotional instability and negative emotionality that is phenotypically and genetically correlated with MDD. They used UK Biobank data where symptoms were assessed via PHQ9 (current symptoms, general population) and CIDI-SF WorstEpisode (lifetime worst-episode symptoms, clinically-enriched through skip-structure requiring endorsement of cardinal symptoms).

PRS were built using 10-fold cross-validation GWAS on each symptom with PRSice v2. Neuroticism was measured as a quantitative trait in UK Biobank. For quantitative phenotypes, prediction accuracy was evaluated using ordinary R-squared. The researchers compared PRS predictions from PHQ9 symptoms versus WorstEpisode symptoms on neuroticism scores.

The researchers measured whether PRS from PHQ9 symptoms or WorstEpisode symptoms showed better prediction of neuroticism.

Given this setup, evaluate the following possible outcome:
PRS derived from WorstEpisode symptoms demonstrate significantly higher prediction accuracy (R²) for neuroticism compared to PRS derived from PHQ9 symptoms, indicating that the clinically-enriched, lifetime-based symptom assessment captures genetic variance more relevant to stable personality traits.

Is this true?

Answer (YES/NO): NO